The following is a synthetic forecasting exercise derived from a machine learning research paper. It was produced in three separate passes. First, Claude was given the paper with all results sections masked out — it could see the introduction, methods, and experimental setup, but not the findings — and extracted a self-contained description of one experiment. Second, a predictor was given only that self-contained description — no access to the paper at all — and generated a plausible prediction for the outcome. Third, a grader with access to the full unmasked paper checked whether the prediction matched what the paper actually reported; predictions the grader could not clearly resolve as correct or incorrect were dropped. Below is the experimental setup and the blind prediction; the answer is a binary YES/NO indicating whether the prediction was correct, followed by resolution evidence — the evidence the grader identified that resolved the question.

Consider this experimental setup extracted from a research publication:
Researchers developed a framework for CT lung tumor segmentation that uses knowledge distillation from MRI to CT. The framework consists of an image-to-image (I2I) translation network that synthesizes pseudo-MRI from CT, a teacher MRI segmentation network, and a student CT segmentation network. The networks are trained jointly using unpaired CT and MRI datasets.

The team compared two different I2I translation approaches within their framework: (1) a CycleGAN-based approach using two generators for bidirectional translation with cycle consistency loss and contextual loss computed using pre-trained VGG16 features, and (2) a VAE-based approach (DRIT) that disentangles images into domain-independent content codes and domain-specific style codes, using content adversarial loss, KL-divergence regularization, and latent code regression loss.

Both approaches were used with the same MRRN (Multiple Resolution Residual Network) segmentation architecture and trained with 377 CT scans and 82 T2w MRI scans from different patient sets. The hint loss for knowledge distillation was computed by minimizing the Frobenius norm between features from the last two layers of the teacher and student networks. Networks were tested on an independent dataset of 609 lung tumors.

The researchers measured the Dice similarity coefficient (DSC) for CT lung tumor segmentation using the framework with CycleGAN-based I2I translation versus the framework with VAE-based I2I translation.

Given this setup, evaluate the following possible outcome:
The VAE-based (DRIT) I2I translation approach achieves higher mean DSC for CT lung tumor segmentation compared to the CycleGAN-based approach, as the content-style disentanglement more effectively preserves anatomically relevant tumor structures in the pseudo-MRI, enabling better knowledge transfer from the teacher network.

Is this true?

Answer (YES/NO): NO